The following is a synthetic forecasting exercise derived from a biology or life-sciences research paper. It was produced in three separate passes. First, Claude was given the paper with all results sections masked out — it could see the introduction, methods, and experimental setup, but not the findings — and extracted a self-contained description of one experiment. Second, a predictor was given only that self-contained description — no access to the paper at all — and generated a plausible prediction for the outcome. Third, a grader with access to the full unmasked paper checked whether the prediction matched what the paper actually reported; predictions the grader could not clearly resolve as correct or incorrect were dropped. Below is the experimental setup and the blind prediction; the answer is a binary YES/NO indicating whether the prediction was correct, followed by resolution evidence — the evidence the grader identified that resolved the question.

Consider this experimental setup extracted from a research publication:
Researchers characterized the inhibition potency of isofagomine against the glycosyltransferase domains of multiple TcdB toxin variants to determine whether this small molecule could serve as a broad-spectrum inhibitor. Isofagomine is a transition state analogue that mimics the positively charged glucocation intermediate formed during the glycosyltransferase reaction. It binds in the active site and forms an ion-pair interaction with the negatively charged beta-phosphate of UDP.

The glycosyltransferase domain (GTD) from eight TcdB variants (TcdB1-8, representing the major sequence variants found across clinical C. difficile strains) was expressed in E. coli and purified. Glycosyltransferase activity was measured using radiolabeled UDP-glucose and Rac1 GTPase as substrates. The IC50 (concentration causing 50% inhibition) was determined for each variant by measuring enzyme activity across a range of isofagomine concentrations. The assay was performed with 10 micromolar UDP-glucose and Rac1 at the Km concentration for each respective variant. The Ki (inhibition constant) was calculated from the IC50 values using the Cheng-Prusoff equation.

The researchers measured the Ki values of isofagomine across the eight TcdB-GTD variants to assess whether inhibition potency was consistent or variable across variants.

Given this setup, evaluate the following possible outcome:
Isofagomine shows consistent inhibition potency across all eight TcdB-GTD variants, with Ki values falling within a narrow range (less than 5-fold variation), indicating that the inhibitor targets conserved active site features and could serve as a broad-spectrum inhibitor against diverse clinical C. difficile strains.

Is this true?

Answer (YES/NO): NO